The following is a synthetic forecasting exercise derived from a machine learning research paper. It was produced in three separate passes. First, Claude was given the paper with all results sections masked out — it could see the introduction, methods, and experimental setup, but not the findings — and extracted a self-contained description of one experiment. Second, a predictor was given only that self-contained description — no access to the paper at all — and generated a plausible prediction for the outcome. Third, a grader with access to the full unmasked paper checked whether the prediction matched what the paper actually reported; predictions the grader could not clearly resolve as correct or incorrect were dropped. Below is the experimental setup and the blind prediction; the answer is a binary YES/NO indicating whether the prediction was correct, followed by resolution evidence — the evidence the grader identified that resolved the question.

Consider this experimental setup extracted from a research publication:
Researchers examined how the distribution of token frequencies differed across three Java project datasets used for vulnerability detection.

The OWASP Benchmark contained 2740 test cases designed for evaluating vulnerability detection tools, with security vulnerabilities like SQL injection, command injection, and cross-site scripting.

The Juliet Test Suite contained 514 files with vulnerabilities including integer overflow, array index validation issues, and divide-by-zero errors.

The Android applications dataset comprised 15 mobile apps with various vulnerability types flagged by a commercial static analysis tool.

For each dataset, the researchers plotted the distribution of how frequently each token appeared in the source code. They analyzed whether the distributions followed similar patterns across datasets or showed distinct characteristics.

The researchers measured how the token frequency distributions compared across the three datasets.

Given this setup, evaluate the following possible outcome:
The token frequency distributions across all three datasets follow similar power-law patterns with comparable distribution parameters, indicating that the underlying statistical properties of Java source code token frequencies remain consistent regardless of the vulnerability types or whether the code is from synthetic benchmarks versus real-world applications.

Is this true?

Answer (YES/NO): NO